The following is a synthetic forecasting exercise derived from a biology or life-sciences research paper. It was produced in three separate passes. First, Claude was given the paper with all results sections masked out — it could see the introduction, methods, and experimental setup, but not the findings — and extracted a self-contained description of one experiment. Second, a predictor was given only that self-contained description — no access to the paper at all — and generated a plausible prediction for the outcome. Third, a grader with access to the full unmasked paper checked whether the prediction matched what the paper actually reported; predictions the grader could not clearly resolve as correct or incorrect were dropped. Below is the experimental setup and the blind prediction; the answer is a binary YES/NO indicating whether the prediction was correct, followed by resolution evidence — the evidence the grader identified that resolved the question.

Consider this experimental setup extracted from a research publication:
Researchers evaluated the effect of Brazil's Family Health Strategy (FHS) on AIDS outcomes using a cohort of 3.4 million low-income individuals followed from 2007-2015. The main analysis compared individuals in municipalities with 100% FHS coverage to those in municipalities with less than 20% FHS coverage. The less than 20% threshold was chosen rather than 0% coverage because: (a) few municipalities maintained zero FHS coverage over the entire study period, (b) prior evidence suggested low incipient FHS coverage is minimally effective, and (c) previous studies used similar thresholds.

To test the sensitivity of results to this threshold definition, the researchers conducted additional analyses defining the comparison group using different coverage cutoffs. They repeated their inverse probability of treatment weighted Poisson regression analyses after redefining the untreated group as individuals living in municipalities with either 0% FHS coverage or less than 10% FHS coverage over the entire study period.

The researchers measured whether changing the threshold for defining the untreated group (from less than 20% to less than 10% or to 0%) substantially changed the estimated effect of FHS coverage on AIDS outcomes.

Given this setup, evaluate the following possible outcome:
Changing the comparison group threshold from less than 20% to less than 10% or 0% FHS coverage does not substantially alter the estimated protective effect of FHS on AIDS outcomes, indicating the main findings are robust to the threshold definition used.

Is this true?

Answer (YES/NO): YES